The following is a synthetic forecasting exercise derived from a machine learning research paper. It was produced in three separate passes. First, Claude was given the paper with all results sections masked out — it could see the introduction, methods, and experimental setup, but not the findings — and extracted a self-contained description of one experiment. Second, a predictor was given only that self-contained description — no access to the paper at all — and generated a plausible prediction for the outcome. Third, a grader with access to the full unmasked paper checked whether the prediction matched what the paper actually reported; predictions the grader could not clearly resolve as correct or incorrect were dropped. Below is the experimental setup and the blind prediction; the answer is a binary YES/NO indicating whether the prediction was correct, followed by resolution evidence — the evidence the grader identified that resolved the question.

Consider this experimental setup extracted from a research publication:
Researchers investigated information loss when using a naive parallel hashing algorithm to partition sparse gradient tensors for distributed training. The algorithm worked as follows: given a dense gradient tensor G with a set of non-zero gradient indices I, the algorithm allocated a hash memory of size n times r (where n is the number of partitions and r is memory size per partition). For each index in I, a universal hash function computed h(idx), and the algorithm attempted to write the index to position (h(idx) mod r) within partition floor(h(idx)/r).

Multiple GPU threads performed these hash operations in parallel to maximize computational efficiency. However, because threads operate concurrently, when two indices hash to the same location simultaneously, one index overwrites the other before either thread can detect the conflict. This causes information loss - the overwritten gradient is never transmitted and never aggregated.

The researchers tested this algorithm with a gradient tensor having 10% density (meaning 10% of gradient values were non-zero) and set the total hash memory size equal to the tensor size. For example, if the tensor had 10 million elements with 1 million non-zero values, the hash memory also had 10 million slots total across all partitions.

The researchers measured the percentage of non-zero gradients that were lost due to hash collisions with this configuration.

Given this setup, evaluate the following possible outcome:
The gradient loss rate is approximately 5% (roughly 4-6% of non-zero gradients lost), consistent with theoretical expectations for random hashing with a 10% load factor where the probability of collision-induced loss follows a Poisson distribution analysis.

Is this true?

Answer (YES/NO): NO